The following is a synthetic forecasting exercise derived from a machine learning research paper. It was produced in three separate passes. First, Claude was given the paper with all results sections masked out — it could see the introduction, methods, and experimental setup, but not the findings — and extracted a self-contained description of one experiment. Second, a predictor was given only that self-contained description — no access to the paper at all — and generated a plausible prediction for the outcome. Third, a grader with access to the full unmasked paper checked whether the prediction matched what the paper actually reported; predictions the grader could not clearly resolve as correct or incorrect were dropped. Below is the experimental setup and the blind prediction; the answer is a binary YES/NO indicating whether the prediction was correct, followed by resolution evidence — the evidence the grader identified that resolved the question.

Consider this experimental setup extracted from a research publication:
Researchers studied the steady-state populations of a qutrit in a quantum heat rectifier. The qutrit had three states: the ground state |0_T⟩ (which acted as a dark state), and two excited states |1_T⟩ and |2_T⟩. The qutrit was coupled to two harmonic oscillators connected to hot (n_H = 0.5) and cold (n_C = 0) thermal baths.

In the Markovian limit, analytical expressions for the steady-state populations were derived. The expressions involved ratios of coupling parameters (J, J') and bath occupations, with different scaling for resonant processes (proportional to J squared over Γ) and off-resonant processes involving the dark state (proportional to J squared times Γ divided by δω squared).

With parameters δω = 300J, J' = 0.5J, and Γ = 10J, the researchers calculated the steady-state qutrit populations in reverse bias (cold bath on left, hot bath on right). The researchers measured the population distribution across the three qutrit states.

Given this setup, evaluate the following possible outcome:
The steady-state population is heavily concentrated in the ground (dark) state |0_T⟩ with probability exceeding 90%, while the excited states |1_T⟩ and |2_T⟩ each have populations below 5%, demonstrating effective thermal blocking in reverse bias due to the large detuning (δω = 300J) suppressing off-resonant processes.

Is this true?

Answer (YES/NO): YES